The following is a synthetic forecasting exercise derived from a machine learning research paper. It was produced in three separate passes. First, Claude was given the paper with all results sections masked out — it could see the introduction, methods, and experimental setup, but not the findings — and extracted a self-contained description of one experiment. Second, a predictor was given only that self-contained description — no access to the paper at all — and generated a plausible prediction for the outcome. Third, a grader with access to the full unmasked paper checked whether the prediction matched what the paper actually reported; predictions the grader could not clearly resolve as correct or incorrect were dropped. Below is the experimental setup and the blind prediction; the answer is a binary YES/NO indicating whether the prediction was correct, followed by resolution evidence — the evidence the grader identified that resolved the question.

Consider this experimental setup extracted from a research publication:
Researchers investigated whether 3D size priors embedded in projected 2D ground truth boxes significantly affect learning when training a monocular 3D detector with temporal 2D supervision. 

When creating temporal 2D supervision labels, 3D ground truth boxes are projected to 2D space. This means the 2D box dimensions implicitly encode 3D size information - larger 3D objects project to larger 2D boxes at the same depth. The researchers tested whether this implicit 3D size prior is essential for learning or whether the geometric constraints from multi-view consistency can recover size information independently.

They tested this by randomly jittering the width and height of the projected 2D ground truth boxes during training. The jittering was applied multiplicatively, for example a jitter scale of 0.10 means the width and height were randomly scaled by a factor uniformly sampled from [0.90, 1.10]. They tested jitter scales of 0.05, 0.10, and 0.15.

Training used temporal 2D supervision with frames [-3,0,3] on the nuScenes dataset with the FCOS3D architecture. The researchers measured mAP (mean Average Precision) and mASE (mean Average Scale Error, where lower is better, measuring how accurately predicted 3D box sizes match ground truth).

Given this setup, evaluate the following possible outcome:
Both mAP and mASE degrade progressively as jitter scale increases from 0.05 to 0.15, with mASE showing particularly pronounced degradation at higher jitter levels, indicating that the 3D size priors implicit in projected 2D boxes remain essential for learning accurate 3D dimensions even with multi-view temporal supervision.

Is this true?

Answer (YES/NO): NO